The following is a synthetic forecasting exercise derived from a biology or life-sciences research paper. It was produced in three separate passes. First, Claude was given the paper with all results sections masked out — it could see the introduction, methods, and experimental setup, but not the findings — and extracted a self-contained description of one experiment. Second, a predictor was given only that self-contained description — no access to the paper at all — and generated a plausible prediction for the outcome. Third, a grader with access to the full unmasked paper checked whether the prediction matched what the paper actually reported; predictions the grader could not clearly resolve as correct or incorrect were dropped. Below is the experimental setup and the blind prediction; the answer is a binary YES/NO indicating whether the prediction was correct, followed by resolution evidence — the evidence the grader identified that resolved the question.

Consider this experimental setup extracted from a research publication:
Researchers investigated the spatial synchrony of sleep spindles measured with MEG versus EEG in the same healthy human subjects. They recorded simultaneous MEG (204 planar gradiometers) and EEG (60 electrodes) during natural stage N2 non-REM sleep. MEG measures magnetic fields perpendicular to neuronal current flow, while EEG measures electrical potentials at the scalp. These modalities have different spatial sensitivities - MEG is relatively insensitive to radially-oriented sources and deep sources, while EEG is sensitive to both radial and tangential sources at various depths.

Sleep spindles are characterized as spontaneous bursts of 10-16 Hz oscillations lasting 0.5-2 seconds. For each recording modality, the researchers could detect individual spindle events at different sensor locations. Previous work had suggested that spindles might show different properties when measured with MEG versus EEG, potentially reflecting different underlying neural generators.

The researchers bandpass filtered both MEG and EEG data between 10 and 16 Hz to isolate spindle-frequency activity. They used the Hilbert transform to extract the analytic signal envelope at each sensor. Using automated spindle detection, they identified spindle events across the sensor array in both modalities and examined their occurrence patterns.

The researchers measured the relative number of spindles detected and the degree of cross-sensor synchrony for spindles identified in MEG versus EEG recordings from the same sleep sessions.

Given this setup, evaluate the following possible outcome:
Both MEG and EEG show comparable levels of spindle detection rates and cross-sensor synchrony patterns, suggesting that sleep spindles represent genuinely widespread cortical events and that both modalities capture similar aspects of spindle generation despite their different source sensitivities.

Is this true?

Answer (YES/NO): NO